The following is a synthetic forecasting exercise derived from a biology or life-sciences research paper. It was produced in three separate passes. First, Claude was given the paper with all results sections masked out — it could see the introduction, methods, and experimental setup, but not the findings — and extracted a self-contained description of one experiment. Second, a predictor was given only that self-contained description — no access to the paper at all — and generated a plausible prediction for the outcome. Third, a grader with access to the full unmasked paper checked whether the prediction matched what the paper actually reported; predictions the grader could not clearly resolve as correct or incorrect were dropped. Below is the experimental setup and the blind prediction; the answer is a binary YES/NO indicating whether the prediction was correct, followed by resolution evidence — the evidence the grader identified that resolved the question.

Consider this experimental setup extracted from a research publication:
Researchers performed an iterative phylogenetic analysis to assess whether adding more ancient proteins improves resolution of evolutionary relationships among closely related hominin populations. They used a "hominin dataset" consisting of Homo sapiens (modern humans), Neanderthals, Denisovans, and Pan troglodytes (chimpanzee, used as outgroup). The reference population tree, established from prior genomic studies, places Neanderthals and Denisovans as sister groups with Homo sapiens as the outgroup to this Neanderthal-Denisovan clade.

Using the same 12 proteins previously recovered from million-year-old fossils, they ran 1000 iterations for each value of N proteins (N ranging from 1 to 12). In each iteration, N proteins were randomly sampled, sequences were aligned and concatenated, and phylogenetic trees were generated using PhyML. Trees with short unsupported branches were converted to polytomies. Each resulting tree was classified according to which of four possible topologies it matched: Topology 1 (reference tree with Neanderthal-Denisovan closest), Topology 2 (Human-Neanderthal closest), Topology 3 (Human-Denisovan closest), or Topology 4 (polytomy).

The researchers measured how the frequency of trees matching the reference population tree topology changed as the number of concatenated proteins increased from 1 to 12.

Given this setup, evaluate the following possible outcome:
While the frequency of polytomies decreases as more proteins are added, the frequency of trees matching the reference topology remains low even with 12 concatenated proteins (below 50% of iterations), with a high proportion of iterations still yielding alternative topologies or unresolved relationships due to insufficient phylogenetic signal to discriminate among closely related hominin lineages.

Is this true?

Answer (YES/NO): YES